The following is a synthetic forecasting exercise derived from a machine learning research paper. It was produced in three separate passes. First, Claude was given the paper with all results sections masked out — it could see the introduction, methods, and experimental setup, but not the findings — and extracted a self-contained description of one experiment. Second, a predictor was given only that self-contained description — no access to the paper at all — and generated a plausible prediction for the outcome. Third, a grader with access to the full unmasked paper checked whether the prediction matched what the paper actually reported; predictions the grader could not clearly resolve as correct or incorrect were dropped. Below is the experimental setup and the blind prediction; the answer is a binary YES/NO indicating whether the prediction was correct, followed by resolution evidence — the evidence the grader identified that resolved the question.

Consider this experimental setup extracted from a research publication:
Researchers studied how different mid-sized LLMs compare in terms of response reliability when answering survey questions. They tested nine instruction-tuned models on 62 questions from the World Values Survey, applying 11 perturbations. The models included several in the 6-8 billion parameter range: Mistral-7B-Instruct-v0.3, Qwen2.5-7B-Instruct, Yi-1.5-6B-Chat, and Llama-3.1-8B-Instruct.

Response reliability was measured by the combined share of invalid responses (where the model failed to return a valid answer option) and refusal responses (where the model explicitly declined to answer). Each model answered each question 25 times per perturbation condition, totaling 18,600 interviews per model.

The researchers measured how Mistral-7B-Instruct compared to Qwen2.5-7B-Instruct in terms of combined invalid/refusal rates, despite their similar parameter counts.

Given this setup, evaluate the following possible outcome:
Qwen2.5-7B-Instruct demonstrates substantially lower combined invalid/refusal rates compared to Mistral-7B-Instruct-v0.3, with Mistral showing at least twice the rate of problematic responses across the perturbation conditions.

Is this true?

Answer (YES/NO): NO